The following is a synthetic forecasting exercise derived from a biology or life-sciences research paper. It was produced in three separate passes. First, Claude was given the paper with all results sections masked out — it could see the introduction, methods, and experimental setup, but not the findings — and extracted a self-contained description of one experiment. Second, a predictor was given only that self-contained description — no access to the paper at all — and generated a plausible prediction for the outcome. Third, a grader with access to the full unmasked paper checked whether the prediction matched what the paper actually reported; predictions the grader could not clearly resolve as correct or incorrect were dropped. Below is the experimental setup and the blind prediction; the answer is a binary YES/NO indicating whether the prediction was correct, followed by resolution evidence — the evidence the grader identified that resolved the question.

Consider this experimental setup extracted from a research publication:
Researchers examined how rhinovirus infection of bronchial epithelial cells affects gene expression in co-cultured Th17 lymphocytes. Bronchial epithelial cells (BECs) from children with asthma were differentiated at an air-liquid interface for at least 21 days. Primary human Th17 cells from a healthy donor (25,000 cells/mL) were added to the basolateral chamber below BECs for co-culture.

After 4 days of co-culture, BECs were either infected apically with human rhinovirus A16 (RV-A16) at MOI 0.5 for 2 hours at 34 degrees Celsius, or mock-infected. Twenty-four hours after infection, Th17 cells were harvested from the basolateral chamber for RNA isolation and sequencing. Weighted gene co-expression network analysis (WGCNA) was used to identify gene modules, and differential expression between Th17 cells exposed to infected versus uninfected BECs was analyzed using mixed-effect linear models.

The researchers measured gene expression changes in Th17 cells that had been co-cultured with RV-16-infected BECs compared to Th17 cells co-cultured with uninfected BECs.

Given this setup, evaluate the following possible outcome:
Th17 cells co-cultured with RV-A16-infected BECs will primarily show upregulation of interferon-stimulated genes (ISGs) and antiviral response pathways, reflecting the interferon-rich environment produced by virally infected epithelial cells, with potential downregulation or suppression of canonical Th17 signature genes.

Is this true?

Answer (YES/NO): YES